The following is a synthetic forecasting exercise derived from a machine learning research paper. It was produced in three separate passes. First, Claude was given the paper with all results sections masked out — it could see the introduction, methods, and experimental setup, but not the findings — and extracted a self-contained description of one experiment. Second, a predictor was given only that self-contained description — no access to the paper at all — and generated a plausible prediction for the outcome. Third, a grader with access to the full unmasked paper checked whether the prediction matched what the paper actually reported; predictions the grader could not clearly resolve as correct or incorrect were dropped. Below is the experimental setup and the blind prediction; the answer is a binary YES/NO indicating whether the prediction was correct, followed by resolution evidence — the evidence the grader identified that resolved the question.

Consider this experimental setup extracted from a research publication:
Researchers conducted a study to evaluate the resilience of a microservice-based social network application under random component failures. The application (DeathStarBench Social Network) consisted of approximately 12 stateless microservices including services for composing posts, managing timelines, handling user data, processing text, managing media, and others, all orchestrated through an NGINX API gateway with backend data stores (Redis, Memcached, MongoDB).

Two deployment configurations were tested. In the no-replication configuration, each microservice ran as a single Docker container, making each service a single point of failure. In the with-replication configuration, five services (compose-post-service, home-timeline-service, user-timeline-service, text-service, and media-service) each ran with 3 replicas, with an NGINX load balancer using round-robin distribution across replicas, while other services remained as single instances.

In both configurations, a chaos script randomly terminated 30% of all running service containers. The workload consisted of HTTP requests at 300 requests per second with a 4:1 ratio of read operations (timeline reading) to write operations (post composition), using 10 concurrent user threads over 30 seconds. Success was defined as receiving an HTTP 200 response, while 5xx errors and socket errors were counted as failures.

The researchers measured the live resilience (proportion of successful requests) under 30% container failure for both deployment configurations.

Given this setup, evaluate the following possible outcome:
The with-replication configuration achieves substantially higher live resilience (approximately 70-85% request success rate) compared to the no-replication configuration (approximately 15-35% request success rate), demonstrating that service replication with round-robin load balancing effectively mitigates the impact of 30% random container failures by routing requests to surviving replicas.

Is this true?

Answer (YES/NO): NO